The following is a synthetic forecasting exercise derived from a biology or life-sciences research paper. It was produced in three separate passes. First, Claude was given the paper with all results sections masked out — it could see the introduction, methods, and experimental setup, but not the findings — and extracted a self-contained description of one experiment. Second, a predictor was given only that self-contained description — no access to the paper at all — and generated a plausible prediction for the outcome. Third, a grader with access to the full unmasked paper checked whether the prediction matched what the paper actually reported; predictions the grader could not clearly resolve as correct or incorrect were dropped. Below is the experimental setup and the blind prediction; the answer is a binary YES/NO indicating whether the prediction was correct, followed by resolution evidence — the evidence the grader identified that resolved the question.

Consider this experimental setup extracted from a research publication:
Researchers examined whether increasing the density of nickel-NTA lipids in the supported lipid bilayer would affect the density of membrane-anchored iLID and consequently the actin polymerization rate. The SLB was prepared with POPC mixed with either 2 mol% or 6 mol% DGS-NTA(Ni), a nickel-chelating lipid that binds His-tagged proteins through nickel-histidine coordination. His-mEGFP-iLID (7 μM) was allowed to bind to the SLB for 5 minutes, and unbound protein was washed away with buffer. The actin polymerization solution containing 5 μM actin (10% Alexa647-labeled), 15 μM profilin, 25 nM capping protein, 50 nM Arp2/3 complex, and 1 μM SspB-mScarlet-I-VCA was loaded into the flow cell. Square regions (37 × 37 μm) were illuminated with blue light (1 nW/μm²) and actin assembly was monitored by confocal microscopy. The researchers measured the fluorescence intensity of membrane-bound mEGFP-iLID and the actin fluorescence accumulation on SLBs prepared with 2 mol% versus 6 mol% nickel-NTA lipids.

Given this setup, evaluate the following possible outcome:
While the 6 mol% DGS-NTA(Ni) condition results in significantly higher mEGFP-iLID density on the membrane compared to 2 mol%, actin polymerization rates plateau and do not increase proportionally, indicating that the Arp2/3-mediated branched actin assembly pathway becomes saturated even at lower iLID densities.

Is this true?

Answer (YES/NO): NO